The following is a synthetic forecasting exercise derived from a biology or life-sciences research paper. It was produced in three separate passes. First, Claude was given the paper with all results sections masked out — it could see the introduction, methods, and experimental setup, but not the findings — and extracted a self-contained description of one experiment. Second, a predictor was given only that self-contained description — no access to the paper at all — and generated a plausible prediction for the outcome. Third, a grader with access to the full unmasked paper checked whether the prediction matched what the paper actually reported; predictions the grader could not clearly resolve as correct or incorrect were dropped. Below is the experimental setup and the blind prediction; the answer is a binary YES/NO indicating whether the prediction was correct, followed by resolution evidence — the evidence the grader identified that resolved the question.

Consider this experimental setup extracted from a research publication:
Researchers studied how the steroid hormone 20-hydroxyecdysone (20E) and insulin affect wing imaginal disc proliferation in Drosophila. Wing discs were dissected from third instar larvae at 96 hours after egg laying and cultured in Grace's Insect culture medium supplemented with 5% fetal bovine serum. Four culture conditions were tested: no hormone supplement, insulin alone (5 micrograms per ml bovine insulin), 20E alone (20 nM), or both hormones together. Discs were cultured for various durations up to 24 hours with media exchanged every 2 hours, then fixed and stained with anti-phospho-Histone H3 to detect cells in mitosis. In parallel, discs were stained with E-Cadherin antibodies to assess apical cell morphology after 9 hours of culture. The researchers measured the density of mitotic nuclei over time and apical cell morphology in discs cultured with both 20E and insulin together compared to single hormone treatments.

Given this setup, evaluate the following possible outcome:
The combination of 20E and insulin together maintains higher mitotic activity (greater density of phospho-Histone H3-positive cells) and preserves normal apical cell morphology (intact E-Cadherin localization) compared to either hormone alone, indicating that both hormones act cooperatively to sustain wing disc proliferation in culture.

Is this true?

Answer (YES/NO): NO